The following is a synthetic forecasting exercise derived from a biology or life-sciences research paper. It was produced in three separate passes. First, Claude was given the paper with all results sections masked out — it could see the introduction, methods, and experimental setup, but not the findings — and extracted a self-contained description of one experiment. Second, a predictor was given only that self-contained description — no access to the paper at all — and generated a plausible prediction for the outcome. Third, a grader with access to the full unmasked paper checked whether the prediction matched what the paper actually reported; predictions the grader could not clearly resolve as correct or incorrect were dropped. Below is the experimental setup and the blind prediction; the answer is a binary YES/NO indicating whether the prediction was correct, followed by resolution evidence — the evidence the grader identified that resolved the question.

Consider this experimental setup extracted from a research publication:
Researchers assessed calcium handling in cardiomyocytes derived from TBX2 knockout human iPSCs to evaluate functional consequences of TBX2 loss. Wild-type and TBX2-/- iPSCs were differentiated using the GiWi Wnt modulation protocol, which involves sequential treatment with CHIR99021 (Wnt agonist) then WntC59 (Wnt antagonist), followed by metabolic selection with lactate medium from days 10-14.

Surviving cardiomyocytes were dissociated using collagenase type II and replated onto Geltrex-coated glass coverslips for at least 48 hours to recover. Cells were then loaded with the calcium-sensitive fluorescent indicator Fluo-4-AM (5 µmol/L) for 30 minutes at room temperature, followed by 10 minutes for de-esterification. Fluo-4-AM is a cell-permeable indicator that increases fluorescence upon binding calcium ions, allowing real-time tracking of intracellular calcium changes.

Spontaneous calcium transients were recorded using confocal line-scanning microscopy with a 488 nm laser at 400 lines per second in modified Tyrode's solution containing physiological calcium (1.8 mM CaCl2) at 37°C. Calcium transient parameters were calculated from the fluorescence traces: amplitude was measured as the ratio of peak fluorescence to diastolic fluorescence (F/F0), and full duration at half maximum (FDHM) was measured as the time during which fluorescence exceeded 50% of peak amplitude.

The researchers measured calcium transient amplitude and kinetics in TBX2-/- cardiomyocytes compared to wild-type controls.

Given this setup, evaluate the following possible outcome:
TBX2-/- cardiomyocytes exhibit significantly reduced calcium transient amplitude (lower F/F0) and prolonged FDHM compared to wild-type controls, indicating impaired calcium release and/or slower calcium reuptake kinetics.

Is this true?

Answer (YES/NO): NO